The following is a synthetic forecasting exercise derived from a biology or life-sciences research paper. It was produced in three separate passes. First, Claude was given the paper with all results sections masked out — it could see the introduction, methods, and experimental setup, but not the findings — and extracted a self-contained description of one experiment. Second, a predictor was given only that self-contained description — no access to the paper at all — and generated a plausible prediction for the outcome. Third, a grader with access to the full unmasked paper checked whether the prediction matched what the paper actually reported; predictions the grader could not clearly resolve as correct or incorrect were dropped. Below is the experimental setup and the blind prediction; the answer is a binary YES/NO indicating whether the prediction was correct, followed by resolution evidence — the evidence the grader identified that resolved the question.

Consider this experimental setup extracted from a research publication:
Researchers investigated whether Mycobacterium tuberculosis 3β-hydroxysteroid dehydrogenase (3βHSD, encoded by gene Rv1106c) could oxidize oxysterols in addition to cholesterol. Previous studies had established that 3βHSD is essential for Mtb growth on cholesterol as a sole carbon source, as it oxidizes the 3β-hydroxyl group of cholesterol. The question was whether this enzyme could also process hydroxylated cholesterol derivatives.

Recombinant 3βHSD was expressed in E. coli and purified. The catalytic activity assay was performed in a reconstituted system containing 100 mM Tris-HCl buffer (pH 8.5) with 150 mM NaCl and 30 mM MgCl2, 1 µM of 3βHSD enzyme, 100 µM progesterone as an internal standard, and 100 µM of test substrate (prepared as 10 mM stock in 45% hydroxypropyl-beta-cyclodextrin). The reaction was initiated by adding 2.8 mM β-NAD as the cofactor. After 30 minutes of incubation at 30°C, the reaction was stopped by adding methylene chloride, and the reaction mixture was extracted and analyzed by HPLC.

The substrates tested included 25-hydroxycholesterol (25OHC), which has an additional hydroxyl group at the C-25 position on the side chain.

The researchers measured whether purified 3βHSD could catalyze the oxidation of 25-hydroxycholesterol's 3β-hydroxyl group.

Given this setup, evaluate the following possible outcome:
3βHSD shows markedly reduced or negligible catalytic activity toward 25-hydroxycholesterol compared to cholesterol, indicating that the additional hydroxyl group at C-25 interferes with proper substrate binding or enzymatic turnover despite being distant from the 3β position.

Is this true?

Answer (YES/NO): NO